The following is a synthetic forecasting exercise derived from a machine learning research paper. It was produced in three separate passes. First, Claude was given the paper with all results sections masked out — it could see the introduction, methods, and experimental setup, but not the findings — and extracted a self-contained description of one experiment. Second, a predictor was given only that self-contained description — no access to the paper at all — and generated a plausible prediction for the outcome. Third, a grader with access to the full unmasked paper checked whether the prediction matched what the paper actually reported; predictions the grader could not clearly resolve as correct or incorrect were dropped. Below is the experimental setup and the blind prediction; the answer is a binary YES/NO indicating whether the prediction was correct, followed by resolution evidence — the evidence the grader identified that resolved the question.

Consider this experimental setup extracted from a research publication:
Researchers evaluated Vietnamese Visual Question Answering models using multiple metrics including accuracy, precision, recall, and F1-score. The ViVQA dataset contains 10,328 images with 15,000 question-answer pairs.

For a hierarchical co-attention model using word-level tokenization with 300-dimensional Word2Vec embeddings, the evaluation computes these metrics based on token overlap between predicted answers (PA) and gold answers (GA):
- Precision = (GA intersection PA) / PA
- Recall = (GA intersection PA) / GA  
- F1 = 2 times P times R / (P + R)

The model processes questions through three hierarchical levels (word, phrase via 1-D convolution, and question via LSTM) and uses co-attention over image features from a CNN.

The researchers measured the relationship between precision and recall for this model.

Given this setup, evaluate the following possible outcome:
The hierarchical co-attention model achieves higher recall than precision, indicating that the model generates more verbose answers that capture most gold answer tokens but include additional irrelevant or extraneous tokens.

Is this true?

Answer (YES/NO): YES